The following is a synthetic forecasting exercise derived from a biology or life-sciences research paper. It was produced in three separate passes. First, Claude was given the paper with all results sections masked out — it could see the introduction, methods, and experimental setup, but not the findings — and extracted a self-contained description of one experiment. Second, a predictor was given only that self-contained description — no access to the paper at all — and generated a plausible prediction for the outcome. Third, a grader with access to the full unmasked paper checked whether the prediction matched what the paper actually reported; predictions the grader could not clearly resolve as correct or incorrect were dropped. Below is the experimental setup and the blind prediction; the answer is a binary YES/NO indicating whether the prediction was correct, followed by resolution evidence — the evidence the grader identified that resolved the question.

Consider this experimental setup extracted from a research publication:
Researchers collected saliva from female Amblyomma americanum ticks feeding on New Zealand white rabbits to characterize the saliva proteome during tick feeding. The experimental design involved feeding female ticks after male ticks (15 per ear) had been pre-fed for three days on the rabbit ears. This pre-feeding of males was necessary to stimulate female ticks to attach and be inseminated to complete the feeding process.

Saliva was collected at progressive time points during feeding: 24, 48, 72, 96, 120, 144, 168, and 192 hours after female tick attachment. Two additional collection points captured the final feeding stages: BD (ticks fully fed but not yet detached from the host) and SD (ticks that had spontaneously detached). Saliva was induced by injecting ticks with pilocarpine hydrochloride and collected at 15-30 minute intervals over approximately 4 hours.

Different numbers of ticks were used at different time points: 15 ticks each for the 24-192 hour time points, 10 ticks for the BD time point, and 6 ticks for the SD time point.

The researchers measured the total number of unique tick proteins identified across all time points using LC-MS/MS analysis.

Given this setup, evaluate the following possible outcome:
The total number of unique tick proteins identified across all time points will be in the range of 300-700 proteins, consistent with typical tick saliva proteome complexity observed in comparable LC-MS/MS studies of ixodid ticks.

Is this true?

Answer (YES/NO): NO